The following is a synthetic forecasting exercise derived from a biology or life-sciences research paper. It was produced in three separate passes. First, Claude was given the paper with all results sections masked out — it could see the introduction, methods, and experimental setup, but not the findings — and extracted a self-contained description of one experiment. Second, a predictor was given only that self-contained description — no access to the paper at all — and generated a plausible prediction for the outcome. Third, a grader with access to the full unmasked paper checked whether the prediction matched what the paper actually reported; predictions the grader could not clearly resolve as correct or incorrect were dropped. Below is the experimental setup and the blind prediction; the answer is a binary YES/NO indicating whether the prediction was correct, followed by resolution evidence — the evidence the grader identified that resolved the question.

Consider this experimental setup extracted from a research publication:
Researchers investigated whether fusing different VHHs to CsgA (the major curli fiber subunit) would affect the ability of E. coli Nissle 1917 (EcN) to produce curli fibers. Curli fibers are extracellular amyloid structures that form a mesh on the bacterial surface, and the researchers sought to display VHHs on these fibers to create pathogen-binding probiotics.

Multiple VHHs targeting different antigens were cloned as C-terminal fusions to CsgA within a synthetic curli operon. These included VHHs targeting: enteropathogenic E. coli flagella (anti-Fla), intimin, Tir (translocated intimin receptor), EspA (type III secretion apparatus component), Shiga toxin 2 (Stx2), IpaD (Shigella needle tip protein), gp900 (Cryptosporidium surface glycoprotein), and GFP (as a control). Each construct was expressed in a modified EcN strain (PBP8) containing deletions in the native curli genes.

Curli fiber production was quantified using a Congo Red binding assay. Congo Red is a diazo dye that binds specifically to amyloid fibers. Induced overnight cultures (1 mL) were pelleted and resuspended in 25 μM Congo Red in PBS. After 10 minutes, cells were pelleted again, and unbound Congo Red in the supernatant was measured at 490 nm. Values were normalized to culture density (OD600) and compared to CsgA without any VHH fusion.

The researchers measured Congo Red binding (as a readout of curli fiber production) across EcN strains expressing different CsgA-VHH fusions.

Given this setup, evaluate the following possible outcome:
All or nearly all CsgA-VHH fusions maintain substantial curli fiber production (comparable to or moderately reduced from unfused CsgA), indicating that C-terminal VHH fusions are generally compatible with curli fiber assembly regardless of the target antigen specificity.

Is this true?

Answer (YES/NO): YES